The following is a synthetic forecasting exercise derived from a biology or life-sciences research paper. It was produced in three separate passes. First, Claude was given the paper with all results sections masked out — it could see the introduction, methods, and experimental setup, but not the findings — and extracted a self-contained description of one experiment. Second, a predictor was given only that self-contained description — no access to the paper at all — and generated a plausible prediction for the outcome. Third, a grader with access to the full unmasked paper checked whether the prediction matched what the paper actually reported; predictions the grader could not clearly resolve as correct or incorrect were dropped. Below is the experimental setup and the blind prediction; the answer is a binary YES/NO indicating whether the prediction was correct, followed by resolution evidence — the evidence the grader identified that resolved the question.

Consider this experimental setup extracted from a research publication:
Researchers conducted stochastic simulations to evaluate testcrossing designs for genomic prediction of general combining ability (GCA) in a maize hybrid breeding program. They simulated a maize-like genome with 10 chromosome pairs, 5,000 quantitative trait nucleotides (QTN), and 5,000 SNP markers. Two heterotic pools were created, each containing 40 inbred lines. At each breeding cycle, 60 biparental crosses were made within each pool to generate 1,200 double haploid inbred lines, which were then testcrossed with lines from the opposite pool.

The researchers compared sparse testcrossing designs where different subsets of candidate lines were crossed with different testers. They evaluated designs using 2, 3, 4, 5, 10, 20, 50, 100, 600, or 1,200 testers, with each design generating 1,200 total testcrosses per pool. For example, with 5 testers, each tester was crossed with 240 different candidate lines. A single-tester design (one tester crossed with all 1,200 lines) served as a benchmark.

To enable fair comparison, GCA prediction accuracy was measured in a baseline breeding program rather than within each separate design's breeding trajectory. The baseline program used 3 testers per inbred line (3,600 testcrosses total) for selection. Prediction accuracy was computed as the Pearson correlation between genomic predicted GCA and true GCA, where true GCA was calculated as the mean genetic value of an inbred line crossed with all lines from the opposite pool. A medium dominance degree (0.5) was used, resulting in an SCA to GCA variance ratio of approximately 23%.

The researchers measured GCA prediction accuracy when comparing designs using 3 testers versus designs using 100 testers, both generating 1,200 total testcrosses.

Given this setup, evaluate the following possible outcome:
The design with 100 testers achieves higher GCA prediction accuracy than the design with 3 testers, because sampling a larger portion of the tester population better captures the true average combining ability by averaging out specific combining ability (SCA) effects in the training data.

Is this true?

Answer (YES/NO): YES